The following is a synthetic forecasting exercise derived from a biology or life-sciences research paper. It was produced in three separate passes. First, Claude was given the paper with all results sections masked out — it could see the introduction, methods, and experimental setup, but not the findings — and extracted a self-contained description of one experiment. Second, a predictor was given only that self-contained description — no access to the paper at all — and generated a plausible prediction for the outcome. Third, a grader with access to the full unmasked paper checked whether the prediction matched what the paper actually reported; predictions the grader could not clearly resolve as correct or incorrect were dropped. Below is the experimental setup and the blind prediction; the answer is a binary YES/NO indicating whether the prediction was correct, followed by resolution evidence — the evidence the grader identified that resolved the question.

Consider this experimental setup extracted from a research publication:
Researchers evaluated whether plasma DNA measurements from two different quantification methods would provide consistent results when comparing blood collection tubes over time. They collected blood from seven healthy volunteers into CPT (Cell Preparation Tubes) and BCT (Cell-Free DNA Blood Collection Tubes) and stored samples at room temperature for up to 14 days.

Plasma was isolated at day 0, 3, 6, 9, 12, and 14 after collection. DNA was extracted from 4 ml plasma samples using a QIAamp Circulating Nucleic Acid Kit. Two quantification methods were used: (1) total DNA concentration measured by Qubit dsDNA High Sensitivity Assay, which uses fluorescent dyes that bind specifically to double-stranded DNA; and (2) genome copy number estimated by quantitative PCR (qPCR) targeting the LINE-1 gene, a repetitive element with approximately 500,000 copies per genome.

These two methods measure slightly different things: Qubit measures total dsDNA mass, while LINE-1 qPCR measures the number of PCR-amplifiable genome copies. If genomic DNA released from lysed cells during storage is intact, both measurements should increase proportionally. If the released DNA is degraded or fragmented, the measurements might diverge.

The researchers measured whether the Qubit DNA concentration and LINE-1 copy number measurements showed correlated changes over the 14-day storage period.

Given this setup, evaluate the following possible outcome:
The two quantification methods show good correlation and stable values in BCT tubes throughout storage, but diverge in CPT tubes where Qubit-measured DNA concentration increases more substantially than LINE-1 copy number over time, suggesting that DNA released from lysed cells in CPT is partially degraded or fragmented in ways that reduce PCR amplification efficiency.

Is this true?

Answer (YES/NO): NO